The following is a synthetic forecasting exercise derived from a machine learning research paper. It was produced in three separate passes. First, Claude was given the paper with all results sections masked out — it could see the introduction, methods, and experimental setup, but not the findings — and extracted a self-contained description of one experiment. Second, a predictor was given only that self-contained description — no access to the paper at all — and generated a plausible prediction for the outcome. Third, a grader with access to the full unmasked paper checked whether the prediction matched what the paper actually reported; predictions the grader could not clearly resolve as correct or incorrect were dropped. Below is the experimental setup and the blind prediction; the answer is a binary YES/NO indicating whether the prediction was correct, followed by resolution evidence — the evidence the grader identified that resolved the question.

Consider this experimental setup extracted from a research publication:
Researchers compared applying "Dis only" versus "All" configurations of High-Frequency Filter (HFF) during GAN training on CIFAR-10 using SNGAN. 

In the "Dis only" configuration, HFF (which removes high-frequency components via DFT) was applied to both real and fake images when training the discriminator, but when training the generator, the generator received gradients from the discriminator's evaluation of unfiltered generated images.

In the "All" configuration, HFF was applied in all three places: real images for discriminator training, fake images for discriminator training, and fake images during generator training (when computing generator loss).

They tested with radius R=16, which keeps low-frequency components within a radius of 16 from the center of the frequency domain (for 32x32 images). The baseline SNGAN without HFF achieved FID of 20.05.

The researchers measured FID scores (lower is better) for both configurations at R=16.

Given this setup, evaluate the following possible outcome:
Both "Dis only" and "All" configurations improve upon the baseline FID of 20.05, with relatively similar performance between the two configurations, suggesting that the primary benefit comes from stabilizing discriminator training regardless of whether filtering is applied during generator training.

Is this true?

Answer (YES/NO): NO